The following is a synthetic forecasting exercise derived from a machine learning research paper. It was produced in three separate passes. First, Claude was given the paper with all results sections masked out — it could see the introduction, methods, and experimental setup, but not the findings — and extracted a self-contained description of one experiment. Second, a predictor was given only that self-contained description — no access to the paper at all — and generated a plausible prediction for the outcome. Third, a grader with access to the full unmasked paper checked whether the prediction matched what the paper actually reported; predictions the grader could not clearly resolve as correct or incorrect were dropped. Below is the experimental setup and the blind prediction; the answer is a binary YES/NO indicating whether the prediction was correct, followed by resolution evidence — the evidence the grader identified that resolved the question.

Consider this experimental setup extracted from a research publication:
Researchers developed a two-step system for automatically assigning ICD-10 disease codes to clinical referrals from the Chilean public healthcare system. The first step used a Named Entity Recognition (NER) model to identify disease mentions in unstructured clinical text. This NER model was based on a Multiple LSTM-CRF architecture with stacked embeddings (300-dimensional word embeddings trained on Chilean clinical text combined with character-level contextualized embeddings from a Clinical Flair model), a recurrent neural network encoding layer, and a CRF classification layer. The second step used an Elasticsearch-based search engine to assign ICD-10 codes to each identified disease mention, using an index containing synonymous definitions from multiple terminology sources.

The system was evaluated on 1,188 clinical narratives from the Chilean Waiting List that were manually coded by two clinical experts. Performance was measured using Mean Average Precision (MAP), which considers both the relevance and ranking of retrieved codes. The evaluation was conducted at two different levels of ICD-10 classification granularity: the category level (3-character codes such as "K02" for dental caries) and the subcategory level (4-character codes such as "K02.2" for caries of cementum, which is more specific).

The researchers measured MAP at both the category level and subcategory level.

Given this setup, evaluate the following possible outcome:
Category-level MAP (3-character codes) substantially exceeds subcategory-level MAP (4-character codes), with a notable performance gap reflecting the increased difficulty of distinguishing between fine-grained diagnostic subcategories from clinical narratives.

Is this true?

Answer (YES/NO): YES